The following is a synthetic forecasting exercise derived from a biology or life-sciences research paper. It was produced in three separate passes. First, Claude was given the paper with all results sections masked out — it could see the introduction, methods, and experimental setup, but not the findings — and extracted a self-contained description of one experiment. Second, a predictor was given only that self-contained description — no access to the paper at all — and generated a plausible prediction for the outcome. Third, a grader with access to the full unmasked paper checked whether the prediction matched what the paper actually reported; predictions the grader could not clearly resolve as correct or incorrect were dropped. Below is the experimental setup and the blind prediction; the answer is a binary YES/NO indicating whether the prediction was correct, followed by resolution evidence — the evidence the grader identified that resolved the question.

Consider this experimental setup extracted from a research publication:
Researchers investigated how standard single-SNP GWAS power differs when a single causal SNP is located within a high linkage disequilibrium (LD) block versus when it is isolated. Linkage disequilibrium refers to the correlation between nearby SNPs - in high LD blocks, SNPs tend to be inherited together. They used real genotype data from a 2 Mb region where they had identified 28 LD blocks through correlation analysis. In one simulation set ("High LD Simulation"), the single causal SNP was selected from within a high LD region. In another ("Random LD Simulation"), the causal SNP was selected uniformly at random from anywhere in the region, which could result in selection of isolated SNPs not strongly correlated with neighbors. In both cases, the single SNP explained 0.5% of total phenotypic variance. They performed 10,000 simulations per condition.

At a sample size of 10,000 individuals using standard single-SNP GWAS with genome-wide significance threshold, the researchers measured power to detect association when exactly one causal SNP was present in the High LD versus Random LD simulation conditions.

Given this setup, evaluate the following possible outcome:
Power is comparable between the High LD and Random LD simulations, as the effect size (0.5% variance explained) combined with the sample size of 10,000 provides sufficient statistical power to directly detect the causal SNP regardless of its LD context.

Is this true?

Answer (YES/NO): NO